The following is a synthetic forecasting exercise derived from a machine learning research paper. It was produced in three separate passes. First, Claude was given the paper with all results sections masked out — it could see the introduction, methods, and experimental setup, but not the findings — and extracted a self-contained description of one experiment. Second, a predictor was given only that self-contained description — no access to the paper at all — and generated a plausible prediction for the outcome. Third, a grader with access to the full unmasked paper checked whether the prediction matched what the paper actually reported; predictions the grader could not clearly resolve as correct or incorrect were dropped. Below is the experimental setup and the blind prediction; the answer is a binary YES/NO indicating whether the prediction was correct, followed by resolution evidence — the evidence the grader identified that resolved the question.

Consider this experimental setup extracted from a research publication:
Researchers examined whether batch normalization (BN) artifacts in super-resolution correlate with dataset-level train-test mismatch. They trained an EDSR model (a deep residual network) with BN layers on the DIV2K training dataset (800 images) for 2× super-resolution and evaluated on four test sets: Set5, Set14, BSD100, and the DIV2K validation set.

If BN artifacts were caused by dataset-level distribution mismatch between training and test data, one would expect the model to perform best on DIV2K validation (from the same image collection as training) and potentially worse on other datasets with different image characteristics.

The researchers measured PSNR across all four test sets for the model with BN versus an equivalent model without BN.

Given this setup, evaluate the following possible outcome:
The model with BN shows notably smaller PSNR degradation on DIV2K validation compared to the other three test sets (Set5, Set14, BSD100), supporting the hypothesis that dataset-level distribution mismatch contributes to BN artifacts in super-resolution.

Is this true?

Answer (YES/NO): NO